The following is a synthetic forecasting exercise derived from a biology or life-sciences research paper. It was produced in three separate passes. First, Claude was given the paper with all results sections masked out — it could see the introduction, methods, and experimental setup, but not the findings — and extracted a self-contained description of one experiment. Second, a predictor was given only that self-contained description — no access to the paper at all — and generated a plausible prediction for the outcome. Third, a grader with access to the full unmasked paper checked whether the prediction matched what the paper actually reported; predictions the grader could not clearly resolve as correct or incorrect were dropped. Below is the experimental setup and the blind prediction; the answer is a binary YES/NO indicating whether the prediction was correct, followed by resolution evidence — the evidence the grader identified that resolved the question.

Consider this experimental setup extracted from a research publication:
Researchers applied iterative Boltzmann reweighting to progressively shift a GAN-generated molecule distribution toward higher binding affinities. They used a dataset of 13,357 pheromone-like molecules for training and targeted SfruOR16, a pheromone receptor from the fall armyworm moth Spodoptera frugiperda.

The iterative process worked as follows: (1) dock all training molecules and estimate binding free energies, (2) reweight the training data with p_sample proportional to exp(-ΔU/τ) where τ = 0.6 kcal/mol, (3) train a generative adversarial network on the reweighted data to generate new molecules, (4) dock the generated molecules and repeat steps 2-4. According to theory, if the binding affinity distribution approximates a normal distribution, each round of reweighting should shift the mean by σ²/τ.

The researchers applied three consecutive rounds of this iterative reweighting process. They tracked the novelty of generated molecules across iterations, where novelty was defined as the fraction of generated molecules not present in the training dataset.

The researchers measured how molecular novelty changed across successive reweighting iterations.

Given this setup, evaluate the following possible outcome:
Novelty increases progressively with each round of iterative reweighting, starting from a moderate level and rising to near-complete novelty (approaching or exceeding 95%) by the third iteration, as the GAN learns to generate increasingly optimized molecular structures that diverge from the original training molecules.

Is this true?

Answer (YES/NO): NO